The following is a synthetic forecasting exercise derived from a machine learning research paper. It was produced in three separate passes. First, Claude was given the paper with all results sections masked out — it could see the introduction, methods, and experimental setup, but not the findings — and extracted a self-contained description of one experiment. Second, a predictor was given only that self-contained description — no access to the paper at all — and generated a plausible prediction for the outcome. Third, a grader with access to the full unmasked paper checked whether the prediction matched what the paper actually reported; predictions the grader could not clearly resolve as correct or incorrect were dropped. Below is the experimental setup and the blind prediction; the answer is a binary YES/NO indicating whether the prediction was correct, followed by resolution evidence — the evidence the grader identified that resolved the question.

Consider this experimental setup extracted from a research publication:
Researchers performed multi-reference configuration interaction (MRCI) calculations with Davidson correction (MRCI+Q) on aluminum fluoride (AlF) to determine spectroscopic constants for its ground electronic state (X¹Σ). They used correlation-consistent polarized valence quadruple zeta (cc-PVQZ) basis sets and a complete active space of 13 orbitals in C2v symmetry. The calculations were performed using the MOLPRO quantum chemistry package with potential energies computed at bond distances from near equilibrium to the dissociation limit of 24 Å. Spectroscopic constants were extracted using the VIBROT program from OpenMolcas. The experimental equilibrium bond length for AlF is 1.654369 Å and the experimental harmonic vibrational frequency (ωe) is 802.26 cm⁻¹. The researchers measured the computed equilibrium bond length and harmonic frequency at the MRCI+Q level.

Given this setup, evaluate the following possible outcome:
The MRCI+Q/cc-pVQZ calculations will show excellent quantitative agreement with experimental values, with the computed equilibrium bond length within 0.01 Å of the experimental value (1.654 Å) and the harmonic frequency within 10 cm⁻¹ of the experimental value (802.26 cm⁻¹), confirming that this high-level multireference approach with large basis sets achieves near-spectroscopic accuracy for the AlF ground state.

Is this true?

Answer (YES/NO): NO